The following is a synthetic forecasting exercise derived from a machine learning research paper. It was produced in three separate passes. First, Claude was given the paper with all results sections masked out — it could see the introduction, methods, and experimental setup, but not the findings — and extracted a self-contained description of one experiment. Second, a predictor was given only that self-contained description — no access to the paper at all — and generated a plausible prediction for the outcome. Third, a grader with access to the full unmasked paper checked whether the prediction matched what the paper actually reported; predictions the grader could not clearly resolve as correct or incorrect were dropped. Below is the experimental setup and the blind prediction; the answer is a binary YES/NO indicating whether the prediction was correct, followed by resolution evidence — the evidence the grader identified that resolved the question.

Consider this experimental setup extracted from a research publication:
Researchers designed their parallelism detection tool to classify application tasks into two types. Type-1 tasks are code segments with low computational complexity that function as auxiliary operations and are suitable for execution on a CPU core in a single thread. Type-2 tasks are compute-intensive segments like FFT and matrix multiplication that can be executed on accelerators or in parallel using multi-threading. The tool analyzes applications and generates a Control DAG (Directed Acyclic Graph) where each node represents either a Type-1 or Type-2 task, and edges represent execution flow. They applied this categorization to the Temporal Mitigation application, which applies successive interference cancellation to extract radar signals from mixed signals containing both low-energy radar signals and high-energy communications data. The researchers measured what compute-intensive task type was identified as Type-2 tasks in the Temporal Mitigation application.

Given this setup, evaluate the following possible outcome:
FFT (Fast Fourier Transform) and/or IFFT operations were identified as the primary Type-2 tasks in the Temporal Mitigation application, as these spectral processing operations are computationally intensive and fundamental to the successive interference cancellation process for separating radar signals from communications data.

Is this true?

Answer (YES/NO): NO